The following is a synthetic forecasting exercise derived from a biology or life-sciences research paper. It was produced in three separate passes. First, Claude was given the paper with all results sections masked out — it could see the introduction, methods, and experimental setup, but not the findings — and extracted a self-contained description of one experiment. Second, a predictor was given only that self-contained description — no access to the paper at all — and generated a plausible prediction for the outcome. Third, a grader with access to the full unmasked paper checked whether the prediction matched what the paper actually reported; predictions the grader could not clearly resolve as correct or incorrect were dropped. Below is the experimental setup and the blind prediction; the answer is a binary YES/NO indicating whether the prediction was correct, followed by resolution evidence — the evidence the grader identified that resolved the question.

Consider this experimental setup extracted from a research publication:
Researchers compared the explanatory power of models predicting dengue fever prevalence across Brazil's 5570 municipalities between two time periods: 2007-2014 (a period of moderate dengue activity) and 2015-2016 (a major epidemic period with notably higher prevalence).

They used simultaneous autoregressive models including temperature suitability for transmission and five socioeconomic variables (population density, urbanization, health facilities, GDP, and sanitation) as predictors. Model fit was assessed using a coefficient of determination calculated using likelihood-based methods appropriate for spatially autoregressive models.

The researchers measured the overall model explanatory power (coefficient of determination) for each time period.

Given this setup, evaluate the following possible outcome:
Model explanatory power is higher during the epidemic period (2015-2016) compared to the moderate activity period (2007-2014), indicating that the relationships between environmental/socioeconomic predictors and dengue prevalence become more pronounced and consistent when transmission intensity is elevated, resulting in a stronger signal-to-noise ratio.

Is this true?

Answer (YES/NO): NO